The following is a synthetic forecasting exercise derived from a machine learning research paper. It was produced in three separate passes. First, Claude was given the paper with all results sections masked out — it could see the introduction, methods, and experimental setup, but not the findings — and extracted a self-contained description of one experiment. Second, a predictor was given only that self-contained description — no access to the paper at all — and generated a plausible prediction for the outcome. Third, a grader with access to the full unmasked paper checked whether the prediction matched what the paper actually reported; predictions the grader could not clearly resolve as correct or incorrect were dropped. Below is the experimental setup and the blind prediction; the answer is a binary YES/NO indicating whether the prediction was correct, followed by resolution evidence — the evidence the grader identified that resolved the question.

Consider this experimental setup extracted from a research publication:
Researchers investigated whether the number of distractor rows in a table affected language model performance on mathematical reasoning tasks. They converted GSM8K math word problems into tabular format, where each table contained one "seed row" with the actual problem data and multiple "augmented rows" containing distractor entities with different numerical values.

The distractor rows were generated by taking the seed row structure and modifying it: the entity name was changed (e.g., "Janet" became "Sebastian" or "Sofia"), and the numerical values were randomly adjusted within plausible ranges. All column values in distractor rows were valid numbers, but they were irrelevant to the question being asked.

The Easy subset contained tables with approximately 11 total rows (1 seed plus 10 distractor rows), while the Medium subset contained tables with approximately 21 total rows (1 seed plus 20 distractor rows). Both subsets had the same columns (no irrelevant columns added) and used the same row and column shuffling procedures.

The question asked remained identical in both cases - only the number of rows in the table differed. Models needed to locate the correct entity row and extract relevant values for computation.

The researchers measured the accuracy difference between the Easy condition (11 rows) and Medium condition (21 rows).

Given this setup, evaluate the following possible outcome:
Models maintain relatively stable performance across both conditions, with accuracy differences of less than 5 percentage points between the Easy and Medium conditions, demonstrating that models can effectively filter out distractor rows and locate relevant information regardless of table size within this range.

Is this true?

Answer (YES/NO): NO